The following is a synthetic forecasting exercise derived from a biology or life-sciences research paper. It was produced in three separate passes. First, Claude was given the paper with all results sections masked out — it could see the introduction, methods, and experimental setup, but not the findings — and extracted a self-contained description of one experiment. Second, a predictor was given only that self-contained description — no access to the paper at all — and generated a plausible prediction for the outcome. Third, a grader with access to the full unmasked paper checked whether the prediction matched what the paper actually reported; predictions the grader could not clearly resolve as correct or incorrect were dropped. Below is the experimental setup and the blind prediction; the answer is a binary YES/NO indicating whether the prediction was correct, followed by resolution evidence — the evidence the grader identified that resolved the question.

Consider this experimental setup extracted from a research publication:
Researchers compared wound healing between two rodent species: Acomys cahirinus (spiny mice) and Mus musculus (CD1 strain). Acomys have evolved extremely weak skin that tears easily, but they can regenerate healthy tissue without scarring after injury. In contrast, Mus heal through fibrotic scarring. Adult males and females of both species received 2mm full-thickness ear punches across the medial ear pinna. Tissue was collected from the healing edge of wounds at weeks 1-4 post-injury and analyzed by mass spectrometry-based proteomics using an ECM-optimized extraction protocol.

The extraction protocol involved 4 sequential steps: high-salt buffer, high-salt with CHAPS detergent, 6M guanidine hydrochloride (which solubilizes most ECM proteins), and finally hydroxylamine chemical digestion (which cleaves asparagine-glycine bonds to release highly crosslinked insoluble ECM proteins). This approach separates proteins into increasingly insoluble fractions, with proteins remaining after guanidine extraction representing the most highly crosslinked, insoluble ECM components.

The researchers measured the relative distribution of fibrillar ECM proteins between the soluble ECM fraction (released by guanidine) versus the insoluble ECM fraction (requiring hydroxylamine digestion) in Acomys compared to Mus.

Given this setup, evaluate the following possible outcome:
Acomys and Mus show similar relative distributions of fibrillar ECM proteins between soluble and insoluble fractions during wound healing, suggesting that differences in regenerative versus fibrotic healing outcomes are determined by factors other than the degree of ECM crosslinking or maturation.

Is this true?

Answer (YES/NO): NO